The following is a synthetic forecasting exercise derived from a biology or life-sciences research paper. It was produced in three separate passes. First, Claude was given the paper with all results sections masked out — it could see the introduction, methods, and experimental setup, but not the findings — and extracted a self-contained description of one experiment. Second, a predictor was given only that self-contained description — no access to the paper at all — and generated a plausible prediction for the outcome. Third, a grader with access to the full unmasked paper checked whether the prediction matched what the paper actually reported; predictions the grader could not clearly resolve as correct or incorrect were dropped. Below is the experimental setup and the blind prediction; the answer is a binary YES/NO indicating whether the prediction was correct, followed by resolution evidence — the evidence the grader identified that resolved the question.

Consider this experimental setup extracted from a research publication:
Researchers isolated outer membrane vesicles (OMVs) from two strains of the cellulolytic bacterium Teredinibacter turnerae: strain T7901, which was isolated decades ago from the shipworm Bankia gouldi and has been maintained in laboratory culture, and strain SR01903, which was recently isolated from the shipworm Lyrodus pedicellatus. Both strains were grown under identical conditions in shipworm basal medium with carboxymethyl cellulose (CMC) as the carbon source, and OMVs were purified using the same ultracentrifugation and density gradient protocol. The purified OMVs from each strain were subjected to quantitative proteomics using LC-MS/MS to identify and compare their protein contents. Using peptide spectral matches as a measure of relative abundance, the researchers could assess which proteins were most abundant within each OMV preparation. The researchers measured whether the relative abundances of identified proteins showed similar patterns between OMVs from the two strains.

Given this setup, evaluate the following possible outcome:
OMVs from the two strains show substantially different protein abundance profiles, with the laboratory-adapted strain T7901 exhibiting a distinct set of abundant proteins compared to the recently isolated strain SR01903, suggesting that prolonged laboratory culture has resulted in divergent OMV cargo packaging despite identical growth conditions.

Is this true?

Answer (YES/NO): NO